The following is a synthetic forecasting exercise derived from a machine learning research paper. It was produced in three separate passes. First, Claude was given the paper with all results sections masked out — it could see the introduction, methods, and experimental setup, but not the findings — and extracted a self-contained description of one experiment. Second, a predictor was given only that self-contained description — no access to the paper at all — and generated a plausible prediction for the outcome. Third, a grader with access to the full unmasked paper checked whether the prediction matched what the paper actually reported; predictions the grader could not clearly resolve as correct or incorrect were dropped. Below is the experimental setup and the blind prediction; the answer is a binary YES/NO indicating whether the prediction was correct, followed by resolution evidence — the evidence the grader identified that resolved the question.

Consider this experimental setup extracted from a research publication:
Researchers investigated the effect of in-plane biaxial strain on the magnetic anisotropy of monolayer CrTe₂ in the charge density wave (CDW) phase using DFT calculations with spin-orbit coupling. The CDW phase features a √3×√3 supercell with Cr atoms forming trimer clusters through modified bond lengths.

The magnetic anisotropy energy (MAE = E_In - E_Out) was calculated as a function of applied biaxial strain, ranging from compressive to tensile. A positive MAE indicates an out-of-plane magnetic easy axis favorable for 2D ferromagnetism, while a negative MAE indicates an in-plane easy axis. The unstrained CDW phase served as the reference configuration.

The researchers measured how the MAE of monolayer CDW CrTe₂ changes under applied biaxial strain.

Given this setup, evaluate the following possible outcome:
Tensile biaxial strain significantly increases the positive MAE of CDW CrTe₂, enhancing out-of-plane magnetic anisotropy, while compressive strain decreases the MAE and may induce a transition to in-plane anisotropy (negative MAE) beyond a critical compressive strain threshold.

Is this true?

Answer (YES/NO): YES